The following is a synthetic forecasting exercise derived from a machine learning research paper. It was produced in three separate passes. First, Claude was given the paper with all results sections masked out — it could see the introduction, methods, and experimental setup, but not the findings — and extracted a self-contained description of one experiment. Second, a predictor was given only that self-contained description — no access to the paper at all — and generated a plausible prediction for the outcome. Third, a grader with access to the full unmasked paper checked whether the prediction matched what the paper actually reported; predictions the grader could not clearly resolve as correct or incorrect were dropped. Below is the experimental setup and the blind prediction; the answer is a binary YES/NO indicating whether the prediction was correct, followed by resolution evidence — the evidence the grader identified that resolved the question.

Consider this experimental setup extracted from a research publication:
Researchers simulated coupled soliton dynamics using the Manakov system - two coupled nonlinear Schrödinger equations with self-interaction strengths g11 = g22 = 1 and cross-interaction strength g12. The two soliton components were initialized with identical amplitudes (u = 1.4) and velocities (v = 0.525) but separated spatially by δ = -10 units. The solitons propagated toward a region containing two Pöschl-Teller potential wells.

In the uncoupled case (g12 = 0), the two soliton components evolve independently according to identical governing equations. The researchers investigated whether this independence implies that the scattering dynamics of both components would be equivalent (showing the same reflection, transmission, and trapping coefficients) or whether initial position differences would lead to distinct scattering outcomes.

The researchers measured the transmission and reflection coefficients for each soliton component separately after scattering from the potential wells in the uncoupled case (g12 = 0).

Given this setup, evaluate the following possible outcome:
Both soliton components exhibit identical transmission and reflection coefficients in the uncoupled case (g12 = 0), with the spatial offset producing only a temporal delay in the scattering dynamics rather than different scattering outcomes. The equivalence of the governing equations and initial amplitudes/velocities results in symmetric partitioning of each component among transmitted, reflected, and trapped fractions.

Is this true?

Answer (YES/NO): YES